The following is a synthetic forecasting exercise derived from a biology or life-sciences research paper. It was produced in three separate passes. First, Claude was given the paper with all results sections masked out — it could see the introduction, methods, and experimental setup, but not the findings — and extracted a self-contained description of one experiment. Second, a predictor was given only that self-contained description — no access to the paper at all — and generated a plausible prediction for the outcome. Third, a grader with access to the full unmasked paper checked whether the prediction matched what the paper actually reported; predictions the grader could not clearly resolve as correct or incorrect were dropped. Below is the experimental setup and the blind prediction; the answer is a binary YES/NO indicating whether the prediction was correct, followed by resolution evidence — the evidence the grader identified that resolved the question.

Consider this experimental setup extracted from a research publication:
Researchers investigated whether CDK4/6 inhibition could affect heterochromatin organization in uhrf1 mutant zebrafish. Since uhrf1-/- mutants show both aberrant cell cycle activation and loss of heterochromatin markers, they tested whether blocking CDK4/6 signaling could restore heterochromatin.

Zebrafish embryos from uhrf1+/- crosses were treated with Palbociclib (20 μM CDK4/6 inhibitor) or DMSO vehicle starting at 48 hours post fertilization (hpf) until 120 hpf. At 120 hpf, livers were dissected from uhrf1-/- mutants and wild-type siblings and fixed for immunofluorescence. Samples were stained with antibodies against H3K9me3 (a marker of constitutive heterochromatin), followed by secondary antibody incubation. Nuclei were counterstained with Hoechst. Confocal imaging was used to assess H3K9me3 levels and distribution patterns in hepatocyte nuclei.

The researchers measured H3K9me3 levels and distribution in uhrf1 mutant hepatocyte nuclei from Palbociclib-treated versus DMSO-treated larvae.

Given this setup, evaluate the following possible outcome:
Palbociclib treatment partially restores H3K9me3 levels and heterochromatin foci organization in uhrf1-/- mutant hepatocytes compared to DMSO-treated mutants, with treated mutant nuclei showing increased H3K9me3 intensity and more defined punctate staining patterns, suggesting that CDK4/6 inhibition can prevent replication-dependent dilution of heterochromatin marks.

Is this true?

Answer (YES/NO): NO